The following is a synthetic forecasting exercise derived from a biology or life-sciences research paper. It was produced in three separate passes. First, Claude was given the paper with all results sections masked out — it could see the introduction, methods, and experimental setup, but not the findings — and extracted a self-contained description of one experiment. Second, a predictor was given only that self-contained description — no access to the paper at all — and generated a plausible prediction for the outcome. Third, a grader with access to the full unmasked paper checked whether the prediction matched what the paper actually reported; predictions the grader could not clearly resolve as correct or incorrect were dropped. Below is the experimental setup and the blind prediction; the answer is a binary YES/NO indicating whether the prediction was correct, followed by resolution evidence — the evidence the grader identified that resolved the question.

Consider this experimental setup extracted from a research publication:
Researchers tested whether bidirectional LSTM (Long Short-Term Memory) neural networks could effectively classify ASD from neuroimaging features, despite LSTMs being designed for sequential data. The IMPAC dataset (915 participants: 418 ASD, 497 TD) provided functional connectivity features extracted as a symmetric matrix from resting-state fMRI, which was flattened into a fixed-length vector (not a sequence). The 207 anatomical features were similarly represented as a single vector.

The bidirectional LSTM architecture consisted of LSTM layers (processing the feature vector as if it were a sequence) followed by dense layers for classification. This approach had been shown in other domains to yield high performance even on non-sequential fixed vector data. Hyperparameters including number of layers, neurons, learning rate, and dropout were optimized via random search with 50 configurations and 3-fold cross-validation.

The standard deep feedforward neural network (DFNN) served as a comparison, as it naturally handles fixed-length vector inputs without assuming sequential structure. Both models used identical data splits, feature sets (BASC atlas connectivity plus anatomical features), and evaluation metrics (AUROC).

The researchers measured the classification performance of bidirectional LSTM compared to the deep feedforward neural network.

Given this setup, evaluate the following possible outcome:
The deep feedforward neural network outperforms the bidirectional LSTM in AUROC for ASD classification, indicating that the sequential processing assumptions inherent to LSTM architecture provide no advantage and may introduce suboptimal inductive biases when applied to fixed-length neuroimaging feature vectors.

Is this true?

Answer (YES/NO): YES